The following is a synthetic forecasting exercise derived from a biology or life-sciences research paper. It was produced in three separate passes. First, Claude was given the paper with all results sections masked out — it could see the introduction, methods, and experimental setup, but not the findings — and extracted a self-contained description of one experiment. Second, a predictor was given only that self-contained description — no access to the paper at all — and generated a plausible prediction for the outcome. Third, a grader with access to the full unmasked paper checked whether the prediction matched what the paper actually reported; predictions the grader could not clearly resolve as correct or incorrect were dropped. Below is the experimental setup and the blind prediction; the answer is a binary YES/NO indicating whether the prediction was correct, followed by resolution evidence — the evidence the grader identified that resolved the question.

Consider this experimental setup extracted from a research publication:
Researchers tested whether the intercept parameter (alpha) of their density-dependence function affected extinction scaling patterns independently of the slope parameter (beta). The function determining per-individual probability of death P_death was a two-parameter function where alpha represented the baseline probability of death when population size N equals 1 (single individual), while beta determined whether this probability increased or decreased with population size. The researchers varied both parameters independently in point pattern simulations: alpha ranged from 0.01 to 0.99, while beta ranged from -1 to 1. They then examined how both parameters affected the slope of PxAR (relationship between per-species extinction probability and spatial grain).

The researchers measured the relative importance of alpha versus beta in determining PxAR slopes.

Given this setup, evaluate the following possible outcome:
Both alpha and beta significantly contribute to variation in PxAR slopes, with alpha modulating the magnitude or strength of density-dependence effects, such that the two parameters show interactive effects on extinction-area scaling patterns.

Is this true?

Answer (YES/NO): NO